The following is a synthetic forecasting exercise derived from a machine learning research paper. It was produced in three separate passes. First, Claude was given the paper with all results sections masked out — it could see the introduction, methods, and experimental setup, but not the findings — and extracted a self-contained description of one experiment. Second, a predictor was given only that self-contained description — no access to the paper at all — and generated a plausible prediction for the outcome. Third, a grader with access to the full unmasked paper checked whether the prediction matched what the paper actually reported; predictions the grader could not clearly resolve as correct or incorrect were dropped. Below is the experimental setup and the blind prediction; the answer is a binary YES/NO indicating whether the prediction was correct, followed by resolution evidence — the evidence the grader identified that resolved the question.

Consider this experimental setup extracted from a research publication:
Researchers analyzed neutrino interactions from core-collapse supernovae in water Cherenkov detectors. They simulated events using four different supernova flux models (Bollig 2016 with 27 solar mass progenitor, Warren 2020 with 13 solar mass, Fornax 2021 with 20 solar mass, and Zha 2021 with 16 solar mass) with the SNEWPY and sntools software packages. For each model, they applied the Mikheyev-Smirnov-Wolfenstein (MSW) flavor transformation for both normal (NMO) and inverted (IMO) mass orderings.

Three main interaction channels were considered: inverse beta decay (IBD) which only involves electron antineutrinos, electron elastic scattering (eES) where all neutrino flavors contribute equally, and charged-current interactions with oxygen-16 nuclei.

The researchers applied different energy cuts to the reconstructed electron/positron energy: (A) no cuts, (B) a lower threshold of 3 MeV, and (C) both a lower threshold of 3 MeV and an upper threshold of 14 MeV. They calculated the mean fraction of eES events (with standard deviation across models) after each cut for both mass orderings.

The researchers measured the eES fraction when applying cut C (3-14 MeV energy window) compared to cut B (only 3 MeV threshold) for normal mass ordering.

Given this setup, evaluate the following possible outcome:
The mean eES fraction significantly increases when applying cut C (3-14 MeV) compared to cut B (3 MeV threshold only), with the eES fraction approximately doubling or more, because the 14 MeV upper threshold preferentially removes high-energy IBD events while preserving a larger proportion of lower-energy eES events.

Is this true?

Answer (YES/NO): YES